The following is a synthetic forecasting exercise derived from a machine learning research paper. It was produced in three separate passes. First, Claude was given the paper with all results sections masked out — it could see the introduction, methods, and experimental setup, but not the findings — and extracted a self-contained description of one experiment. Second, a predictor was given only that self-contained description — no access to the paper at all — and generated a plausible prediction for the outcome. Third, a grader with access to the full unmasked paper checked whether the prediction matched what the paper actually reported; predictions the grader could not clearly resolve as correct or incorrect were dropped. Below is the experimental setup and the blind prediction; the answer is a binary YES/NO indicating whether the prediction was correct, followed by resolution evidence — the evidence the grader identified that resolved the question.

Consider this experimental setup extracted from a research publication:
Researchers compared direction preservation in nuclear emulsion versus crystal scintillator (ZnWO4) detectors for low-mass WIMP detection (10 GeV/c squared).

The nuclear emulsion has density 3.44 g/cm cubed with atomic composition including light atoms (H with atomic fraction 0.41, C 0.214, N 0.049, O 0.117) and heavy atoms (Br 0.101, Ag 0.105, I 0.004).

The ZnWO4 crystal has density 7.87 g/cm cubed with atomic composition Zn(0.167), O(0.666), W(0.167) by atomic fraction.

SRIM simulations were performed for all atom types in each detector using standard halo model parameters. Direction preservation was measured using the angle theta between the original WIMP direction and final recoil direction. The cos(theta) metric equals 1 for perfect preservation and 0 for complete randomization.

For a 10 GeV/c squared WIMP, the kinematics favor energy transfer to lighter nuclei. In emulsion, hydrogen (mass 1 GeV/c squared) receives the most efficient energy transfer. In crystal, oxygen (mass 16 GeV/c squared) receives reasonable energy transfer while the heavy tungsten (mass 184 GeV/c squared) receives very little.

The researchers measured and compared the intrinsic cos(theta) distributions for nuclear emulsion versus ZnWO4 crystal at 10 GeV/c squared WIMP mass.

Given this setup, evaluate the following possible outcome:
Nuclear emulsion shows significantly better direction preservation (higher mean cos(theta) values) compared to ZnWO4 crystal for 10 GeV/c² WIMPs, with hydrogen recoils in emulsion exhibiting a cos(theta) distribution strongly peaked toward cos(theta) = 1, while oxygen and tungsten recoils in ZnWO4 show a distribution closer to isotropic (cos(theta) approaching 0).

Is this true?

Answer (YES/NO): NO